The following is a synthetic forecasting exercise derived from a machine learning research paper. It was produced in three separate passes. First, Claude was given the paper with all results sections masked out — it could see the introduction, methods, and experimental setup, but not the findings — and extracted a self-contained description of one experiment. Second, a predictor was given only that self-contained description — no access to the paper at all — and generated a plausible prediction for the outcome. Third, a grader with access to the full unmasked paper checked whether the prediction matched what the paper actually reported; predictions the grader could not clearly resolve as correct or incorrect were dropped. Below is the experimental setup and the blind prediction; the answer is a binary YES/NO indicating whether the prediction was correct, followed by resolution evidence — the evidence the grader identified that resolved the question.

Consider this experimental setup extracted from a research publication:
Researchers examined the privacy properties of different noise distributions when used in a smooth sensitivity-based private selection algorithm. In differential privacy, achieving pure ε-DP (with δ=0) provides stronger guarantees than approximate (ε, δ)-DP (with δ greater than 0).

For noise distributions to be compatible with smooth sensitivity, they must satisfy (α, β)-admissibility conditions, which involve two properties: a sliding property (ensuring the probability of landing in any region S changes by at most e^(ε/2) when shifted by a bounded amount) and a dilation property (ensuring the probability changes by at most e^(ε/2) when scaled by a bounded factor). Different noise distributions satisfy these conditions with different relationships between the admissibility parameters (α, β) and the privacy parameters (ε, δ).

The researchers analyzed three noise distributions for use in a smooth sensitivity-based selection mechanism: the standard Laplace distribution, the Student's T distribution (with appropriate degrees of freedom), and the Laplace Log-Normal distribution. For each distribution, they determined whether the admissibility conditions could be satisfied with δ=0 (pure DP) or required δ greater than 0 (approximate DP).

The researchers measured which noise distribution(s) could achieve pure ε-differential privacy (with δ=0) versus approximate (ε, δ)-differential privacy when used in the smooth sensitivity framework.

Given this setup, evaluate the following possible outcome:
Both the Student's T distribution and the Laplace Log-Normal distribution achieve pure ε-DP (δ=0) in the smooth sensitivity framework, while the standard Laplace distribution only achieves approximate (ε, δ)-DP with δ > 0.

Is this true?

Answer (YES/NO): NO